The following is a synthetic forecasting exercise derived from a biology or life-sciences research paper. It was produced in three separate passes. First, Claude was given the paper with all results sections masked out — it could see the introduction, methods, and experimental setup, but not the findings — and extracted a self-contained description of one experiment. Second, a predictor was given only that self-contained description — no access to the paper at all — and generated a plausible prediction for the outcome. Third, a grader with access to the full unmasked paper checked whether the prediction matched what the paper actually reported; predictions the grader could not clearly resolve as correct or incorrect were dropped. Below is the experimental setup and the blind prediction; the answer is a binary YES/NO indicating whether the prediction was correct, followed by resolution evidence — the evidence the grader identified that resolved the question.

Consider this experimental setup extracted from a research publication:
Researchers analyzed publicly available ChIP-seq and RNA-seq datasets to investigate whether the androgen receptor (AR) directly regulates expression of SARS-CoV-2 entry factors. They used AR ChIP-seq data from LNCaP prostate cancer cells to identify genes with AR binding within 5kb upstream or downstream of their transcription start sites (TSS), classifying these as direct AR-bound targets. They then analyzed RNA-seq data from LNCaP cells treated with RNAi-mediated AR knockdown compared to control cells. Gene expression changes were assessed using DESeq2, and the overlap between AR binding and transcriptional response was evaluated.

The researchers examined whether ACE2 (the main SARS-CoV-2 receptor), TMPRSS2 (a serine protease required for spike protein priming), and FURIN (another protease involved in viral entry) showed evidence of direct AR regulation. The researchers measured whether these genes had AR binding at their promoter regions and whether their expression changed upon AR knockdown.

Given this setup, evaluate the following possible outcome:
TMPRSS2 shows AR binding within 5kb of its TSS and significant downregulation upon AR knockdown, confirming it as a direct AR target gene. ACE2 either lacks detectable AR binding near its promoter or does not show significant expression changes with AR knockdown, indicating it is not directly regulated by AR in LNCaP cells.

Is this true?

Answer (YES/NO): NO